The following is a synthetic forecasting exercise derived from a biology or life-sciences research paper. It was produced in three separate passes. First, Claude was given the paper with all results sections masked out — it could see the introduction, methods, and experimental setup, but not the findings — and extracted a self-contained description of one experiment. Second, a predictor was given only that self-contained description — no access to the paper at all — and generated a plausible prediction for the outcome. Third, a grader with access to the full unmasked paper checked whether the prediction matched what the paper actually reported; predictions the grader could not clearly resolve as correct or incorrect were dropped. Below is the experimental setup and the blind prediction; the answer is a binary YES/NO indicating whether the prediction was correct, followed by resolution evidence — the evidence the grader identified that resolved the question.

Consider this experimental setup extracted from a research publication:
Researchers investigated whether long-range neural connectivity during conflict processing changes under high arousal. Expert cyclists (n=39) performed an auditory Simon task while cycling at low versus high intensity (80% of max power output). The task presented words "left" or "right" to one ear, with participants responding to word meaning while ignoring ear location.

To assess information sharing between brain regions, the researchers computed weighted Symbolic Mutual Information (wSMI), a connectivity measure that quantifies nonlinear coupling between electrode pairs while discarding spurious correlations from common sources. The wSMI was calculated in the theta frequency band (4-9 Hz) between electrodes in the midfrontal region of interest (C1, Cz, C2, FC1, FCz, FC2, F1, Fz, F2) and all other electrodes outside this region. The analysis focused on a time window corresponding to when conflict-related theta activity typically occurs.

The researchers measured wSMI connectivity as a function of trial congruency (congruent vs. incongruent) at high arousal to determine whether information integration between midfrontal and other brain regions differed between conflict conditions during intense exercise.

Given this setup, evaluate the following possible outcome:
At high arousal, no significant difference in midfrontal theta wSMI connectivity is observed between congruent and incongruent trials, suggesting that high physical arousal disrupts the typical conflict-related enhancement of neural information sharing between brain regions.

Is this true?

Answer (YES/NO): NO